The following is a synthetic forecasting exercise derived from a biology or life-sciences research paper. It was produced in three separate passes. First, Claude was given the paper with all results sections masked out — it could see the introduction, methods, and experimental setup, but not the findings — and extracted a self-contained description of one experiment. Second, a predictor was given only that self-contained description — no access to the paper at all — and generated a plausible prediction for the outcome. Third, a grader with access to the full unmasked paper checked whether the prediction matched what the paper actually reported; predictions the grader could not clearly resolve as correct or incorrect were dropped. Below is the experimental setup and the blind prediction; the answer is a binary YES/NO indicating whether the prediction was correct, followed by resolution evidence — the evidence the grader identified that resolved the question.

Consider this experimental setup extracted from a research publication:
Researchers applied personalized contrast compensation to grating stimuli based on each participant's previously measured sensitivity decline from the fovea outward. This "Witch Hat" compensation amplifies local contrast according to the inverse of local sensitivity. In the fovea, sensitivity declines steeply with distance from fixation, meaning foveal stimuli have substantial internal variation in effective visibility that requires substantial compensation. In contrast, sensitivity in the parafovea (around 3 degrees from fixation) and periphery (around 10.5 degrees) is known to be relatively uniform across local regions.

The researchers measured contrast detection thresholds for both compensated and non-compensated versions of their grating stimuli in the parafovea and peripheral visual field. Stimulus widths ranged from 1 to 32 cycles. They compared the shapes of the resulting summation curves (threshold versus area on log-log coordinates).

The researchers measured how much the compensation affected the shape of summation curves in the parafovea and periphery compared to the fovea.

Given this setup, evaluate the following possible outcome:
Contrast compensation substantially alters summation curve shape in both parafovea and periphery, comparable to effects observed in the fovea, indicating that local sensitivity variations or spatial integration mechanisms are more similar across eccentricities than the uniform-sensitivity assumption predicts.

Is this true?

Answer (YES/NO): NO